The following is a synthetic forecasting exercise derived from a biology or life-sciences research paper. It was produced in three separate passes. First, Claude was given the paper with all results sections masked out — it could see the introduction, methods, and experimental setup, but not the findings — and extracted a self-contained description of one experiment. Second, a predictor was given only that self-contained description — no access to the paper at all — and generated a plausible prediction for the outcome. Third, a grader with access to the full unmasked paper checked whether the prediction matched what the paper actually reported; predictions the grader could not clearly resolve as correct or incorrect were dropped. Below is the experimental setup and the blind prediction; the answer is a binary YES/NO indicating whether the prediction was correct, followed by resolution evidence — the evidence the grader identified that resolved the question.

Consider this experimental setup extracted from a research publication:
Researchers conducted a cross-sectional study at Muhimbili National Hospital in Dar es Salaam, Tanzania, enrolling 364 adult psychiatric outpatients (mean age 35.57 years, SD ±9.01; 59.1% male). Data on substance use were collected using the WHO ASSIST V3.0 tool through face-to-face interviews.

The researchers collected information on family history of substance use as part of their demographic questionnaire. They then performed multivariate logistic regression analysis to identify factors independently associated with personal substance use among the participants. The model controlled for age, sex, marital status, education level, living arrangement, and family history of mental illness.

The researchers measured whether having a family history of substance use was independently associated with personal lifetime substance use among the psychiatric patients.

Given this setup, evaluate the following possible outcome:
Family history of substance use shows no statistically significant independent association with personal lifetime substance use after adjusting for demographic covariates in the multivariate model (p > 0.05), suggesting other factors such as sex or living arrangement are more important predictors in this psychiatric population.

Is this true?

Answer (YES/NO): NO